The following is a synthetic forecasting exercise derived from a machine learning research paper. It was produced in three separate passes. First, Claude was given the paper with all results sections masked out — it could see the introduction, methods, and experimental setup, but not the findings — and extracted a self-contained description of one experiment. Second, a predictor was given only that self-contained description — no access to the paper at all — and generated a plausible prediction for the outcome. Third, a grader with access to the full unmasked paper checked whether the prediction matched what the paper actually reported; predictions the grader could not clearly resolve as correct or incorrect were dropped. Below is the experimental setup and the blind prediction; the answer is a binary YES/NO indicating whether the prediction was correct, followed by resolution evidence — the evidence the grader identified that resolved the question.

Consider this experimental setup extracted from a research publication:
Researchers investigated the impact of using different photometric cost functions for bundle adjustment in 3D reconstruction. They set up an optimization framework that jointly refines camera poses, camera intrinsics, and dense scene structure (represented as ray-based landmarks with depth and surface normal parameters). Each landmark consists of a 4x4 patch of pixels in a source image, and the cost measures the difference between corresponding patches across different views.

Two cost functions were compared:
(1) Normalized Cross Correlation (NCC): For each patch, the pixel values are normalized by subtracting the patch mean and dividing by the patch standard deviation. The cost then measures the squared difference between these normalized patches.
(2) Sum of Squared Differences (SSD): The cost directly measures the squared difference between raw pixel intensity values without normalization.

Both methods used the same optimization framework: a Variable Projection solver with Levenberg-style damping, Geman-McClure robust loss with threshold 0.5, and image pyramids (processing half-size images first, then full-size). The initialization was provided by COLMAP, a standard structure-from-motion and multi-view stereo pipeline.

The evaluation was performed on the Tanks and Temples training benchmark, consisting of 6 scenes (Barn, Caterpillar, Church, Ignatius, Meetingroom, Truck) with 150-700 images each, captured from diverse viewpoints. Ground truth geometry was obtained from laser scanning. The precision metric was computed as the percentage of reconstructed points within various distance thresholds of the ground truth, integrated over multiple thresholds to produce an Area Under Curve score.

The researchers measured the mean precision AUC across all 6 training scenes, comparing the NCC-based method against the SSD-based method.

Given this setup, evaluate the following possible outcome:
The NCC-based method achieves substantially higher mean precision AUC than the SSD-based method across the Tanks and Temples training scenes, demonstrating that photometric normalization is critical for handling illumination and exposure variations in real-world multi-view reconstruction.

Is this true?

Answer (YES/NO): YES